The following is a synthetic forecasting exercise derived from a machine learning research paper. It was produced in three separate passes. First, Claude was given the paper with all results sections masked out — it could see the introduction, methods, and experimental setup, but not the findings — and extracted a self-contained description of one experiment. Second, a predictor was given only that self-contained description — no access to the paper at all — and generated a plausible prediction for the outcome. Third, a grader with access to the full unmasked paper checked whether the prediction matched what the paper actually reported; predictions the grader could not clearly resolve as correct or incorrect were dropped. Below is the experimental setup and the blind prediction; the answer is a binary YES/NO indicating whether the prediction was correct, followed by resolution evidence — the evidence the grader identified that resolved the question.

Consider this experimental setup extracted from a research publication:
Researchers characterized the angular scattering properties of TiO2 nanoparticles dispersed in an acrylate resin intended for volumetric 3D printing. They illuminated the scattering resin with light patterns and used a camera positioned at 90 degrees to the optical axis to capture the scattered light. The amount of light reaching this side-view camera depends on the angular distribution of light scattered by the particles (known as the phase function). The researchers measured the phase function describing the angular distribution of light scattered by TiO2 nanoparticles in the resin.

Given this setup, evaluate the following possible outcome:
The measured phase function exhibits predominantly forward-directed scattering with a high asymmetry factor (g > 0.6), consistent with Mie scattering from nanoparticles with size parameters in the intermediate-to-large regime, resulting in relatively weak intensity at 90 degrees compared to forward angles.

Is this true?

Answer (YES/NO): NO